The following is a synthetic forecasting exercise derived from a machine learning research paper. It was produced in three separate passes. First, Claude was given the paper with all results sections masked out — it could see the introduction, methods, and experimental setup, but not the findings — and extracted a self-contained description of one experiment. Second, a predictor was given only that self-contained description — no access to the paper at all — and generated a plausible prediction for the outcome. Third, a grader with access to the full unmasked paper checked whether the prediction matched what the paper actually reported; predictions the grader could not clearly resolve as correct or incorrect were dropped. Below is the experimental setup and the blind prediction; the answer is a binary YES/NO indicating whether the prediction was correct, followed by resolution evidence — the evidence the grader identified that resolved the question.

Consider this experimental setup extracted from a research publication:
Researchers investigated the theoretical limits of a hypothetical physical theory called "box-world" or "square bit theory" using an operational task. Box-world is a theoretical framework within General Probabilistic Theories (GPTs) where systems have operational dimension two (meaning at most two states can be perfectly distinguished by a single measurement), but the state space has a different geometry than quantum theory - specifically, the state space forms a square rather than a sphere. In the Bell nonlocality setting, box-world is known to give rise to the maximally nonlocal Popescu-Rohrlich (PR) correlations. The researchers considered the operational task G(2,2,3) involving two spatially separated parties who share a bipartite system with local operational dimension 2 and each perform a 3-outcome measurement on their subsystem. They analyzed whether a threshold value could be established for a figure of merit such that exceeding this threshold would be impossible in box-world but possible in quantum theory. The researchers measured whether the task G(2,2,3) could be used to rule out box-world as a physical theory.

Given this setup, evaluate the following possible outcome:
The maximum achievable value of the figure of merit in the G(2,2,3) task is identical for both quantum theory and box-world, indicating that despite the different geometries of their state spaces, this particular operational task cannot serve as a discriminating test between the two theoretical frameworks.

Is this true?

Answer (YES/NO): NO